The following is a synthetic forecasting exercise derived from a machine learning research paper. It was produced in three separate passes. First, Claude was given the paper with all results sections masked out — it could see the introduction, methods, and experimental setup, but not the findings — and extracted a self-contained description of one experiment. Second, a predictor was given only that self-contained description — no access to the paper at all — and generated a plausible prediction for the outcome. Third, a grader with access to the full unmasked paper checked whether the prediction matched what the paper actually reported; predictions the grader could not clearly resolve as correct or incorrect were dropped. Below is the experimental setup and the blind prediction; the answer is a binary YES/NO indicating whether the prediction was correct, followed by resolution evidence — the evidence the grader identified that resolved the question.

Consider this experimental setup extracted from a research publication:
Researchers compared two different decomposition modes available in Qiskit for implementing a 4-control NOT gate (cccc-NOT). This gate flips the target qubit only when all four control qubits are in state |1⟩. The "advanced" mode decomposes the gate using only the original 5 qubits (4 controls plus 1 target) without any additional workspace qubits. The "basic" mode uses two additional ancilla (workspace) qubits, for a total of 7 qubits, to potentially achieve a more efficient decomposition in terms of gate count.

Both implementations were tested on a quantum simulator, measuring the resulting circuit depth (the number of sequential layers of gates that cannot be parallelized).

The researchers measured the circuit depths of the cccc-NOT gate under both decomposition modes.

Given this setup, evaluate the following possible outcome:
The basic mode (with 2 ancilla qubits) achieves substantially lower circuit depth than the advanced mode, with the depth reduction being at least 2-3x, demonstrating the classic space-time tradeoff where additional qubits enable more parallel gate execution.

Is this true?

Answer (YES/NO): NO